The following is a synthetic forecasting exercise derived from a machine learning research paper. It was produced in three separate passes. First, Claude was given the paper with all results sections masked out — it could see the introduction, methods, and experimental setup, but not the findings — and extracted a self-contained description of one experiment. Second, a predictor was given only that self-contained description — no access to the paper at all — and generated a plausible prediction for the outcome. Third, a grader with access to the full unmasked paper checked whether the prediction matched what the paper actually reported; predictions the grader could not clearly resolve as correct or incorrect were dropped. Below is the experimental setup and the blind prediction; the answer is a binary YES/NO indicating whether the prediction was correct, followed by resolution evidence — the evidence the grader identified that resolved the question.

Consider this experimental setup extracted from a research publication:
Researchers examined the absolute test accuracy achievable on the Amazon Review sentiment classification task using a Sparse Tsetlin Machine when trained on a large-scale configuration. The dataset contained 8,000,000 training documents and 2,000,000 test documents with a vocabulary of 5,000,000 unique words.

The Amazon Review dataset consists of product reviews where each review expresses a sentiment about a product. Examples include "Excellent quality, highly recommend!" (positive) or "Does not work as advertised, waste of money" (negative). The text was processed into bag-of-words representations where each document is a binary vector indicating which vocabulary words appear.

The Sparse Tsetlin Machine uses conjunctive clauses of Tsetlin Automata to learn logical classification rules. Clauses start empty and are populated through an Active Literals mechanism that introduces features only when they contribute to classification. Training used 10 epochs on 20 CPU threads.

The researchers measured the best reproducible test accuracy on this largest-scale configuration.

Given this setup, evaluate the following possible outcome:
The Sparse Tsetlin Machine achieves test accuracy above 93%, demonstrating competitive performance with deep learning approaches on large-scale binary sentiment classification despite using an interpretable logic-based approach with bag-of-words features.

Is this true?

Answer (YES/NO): NO